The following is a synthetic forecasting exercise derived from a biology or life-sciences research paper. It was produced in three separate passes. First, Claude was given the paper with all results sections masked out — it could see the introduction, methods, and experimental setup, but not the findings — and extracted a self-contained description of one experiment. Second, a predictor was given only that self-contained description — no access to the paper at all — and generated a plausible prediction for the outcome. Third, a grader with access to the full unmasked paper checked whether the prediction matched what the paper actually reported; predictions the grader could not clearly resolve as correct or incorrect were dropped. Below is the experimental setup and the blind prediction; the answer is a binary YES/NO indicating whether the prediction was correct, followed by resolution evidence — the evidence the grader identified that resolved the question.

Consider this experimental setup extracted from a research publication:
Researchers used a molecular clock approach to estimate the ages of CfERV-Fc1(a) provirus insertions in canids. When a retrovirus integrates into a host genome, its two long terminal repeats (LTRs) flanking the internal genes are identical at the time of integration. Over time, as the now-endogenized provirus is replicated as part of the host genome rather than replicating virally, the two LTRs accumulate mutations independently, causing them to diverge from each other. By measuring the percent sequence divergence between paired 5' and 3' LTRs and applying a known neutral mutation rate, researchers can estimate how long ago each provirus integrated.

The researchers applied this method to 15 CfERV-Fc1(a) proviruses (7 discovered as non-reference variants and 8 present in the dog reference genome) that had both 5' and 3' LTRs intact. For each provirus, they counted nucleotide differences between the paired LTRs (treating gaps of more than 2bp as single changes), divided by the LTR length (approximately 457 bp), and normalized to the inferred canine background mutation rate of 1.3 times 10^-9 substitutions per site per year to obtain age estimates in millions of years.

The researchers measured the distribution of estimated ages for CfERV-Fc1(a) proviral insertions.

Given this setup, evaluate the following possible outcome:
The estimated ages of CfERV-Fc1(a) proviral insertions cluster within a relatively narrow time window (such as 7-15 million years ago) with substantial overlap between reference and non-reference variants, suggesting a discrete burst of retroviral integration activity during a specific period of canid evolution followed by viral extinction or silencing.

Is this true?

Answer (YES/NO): NO